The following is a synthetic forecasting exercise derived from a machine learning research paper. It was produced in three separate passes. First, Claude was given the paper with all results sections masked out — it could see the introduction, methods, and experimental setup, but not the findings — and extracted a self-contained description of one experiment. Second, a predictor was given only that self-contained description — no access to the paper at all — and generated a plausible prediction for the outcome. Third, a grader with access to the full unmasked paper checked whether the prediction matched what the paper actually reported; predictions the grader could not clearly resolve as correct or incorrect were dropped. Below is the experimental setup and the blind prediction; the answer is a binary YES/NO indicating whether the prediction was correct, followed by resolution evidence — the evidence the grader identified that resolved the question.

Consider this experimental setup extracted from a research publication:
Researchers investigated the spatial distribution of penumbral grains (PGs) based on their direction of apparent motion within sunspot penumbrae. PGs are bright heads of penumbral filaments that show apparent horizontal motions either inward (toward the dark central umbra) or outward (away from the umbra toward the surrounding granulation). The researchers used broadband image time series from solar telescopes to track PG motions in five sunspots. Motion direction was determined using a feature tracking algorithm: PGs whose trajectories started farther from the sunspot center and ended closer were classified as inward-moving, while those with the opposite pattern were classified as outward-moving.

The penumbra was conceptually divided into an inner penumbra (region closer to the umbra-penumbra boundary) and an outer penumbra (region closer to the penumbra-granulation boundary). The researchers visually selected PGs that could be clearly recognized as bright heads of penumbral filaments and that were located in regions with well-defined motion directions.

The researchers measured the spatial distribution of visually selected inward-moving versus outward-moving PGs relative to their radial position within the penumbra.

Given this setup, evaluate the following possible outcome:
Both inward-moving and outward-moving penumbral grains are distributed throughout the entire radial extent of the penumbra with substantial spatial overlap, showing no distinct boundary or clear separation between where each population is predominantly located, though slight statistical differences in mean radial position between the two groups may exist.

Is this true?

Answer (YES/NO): NO